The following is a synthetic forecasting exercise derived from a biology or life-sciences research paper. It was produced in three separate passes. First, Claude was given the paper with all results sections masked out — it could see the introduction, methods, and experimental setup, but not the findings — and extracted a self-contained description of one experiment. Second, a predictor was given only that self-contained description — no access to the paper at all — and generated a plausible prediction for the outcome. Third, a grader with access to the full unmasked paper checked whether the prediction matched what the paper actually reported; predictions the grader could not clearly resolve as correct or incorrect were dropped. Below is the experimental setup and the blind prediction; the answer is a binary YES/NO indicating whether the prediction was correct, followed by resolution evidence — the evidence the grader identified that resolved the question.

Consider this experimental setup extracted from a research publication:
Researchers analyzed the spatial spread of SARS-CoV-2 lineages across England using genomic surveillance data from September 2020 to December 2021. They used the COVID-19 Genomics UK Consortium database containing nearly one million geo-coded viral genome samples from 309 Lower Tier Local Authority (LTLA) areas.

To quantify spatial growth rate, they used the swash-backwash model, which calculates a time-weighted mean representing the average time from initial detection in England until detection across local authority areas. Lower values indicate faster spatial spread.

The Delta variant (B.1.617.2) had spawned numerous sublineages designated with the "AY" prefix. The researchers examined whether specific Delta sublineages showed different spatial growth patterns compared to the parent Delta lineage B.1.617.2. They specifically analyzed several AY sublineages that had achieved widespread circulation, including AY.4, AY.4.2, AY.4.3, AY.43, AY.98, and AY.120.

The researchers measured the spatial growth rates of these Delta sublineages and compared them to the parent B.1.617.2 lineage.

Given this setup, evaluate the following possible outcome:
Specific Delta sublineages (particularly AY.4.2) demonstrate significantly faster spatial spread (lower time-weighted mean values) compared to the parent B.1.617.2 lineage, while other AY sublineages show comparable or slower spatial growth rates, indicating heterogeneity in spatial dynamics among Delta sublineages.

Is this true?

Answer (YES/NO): YES